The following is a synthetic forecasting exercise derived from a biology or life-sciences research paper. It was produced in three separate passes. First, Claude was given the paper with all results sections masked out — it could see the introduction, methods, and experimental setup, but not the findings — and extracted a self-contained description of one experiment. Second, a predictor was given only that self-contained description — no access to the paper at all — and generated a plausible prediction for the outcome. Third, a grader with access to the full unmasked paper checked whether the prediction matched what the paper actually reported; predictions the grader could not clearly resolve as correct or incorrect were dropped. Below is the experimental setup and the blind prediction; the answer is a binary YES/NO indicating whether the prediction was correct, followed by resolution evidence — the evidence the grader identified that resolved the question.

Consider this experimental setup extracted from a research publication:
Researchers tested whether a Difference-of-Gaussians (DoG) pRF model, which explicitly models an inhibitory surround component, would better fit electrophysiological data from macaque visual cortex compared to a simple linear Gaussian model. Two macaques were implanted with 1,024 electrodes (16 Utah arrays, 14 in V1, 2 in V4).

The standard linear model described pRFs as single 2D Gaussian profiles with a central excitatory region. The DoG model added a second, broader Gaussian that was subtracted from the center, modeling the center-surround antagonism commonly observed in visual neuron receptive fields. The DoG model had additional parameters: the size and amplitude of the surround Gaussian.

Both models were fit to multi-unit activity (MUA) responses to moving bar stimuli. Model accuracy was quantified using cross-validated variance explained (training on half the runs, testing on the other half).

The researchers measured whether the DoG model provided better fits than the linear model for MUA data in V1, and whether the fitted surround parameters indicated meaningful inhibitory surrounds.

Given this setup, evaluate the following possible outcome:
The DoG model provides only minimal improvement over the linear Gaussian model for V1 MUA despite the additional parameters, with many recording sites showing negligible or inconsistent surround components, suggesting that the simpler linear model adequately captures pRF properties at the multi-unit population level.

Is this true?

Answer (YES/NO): NO